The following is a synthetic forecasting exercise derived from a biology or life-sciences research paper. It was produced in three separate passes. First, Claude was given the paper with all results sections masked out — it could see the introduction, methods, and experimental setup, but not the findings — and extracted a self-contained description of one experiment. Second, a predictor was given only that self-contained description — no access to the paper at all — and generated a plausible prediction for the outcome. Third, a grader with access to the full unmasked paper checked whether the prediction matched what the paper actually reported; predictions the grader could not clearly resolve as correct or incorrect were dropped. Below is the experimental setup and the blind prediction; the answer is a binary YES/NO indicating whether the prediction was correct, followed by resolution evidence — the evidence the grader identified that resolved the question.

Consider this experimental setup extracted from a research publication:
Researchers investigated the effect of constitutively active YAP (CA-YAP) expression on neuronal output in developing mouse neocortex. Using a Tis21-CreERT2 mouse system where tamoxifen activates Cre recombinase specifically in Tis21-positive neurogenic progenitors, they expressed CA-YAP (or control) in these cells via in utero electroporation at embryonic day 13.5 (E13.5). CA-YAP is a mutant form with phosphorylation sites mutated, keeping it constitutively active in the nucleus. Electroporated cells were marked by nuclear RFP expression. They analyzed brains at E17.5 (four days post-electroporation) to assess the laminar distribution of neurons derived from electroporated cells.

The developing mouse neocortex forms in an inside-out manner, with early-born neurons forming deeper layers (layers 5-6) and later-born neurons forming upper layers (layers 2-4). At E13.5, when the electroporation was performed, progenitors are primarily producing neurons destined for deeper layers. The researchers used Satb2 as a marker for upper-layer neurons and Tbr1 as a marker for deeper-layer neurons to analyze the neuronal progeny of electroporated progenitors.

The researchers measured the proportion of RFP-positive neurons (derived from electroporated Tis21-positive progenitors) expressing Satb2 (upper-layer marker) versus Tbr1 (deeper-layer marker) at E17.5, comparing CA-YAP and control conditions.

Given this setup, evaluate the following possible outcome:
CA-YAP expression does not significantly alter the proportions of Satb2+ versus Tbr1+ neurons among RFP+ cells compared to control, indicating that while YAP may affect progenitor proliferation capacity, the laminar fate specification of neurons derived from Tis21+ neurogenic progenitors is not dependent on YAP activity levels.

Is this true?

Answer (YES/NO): NO